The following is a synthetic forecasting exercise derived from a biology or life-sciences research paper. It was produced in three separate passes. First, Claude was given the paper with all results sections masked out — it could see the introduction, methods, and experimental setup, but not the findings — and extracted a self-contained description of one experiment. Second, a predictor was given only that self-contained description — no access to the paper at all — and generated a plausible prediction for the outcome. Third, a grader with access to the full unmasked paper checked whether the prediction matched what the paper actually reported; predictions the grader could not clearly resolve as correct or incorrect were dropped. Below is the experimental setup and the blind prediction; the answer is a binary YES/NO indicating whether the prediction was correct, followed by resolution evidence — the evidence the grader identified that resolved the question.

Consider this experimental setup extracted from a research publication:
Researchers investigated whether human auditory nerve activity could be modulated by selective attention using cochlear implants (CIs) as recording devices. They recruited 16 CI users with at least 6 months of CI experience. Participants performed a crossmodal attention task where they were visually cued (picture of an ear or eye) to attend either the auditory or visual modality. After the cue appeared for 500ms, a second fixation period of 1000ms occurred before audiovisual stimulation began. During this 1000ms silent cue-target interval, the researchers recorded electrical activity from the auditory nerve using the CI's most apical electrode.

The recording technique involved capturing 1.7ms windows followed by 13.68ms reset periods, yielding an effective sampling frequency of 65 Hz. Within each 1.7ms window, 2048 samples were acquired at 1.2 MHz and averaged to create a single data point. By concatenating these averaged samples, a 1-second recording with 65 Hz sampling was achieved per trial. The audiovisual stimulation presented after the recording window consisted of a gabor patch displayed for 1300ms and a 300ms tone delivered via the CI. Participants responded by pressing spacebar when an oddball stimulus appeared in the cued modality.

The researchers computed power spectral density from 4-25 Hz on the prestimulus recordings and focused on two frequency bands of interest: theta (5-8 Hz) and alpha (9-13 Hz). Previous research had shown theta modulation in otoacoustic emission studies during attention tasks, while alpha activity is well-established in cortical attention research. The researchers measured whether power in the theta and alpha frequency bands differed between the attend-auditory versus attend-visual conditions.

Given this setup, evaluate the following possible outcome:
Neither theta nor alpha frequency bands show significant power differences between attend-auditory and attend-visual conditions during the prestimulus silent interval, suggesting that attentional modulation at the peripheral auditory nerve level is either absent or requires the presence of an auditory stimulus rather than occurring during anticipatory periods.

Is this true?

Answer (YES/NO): NO